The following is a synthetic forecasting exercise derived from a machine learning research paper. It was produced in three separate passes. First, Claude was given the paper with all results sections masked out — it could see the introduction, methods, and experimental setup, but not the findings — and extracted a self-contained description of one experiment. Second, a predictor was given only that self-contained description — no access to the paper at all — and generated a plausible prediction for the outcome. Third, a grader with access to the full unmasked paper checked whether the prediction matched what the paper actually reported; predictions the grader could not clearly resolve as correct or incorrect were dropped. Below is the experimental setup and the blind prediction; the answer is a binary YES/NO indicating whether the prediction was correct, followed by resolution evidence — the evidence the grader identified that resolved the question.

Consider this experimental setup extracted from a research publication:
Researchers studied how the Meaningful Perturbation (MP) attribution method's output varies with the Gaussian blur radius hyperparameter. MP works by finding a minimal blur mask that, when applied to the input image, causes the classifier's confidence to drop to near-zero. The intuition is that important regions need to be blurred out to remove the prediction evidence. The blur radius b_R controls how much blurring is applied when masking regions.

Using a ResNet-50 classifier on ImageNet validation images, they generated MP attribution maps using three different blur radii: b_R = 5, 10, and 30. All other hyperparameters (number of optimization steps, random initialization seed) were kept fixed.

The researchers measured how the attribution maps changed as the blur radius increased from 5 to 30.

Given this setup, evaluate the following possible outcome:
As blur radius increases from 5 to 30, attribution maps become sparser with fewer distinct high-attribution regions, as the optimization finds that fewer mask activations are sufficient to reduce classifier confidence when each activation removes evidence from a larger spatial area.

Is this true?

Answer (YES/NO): YES